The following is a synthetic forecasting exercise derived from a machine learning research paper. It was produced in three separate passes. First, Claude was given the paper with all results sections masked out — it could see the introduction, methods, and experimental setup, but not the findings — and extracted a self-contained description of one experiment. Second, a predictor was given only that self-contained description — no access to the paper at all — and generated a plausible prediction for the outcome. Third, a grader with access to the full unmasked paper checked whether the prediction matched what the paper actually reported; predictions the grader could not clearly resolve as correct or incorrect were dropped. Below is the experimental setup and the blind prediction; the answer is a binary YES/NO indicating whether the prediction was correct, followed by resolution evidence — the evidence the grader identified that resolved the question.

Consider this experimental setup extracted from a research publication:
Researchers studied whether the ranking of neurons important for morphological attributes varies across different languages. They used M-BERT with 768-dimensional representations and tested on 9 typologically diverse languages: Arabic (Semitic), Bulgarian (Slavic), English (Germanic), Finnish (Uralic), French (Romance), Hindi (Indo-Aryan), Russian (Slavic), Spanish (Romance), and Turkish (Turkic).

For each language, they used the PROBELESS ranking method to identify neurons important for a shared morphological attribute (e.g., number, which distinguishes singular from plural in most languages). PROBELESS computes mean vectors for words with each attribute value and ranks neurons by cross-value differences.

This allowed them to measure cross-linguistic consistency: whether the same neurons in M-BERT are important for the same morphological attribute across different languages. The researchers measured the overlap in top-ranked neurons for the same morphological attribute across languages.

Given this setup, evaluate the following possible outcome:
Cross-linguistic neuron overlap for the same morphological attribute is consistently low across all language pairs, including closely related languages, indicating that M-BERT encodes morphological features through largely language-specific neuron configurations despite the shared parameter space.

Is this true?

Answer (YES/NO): NO